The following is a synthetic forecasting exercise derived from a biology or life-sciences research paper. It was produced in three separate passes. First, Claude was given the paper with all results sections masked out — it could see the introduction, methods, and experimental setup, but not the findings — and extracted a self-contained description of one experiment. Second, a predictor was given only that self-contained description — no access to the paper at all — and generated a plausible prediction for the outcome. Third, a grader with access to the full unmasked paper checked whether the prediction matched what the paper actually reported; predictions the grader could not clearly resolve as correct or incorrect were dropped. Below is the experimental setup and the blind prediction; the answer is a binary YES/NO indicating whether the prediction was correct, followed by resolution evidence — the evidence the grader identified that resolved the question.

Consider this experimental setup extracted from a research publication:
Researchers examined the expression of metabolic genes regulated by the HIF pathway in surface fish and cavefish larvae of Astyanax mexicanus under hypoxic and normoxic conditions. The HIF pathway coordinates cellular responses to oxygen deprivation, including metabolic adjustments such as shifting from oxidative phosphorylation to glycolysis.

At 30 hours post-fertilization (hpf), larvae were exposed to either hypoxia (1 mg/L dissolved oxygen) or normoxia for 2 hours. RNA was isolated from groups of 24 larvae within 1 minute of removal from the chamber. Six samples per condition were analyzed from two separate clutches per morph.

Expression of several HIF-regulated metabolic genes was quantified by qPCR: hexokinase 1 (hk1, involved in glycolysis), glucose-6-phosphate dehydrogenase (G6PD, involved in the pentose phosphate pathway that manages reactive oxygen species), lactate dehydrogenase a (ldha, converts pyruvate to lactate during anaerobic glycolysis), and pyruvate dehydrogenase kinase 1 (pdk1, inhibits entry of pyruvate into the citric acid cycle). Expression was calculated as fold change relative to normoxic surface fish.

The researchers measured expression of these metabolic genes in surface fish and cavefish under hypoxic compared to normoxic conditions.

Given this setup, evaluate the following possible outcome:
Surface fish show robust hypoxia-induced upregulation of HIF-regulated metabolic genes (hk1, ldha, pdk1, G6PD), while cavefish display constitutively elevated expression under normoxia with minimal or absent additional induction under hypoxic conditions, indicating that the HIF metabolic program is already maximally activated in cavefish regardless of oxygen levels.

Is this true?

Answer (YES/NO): NO